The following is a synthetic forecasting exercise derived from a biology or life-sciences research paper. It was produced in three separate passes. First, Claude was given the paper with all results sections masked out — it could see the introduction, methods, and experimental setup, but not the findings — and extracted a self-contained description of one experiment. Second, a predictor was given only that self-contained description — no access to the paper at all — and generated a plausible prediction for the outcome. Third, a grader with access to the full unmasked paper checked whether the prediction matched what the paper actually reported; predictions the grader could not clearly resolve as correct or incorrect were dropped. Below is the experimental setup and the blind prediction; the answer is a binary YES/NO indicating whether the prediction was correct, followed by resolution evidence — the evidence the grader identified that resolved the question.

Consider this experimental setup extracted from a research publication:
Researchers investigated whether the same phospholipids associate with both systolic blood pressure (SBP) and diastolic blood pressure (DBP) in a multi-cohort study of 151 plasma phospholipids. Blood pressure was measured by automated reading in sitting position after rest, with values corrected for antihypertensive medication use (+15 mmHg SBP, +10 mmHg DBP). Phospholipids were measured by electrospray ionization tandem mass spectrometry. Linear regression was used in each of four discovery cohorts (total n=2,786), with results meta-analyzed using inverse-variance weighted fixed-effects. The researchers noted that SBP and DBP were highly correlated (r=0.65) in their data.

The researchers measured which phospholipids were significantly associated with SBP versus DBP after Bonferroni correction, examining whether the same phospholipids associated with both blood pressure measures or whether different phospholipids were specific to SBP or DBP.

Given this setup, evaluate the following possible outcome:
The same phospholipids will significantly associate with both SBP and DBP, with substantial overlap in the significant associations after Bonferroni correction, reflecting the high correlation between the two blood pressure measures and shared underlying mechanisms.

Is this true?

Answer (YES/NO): YES